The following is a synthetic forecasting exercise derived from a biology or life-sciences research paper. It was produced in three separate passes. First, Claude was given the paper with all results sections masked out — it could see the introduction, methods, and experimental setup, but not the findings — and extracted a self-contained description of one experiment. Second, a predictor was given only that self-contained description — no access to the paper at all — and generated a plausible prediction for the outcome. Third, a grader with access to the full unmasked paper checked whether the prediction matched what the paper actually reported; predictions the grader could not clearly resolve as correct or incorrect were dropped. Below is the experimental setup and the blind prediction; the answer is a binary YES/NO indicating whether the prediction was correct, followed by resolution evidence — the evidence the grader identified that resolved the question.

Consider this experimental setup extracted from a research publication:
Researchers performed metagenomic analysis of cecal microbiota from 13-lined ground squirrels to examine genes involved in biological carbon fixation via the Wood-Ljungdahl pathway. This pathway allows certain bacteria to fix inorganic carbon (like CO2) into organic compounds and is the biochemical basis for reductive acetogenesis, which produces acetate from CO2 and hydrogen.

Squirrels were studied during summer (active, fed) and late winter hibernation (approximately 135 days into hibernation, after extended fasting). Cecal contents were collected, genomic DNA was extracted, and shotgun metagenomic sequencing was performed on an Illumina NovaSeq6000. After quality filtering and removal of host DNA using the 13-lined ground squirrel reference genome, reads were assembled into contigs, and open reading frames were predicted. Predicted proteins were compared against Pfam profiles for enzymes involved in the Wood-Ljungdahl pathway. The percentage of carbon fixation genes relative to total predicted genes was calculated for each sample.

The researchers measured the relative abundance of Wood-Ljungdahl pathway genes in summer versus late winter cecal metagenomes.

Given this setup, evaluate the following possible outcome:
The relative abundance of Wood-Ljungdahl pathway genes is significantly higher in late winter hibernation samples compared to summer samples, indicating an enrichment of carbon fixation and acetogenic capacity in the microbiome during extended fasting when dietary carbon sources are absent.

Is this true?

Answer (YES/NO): NO